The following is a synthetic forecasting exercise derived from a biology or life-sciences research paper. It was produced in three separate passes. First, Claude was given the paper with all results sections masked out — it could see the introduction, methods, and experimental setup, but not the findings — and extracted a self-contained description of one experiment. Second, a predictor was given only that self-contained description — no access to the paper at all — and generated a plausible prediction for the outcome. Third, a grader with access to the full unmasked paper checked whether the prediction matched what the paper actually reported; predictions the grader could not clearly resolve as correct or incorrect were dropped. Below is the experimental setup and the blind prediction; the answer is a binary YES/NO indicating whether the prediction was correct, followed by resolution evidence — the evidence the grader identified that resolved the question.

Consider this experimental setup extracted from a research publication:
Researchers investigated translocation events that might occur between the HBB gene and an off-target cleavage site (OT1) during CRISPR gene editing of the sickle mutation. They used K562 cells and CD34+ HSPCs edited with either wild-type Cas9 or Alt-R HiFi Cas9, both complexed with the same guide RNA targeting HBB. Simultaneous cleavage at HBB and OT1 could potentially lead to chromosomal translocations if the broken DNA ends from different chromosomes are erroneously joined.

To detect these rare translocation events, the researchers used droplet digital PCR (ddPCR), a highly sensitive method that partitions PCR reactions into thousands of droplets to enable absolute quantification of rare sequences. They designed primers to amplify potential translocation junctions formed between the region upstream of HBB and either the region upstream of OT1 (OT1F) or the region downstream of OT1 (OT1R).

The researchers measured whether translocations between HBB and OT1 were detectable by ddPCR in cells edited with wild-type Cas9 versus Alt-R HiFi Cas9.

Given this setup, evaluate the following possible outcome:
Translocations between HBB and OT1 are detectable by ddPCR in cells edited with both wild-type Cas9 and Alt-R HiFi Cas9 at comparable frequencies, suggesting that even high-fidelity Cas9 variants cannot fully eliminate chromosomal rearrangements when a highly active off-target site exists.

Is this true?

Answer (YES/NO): NO